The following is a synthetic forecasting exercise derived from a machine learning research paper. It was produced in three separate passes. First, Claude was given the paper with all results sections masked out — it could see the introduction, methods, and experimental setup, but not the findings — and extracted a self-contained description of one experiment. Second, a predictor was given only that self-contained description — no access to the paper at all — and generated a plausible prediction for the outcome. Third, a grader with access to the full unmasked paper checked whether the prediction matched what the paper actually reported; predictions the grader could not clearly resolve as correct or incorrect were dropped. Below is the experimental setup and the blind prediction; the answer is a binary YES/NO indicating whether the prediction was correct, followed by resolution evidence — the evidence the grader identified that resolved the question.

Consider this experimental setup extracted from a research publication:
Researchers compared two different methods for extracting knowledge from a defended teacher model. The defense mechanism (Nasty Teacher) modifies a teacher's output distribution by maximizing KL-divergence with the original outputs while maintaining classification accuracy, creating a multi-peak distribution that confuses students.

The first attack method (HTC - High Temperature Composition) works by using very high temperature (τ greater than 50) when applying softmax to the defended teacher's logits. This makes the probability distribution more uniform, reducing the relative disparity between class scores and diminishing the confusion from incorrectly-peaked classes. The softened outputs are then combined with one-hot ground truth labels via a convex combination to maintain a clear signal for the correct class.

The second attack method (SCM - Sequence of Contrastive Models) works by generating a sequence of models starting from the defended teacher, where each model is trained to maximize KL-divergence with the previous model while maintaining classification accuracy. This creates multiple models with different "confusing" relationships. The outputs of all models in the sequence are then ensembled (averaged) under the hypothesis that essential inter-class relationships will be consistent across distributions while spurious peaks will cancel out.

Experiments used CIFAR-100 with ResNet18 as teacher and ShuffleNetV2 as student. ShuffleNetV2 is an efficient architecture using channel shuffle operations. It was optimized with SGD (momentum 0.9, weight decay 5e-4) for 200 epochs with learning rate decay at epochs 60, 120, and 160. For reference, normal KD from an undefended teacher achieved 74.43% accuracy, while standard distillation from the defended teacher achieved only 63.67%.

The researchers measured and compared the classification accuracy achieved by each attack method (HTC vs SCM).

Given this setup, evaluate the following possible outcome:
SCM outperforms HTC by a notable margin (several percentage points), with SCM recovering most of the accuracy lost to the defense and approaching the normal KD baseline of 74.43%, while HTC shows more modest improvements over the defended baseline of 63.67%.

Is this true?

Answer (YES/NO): NO